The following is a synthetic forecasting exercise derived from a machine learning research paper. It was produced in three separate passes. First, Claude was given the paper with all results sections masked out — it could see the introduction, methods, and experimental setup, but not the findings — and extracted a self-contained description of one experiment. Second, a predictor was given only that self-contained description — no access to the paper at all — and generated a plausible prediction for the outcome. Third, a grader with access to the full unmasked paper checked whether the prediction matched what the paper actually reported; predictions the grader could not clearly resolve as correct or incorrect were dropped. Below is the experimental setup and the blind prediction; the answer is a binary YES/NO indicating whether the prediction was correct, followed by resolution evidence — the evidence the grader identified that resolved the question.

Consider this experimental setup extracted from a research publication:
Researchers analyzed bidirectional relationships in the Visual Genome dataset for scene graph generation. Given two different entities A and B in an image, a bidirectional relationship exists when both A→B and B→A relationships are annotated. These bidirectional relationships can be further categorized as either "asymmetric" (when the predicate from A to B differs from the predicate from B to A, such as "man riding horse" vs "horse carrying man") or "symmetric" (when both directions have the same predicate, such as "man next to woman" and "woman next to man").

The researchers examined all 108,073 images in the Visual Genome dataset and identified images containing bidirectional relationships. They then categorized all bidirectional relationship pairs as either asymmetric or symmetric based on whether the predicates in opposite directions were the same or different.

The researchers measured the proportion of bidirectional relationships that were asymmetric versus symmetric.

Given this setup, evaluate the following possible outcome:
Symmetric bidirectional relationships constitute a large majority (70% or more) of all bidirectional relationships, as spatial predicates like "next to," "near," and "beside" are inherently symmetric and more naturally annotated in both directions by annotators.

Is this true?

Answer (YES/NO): NO